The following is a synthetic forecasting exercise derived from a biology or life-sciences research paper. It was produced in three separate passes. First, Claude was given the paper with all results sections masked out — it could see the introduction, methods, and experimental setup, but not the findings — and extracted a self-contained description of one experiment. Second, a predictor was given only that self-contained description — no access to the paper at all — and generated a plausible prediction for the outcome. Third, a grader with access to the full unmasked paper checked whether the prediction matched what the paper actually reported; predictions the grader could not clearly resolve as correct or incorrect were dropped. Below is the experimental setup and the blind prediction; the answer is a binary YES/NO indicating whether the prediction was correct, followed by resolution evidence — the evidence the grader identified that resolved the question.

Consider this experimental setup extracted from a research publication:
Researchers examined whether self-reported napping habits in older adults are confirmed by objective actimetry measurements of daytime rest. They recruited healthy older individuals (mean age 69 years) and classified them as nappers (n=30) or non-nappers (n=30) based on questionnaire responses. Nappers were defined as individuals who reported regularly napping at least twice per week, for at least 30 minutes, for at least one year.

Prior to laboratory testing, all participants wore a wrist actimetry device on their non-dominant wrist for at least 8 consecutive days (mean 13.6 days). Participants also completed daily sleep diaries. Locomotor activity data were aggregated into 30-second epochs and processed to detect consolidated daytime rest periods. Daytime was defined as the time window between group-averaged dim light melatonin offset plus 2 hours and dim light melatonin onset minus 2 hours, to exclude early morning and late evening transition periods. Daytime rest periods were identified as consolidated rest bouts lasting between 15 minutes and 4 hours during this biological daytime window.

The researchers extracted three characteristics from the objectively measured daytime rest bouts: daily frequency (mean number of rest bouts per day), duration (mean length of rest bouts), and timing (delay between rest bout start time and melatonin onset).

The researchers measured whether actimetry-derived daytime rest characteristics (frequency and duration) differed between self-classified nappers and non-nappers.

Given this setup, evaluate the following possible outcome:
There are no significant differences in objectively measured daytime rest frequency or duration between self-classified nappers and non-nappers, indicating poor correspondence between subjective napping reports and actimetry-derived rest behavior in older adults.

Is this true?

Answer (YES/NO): NO